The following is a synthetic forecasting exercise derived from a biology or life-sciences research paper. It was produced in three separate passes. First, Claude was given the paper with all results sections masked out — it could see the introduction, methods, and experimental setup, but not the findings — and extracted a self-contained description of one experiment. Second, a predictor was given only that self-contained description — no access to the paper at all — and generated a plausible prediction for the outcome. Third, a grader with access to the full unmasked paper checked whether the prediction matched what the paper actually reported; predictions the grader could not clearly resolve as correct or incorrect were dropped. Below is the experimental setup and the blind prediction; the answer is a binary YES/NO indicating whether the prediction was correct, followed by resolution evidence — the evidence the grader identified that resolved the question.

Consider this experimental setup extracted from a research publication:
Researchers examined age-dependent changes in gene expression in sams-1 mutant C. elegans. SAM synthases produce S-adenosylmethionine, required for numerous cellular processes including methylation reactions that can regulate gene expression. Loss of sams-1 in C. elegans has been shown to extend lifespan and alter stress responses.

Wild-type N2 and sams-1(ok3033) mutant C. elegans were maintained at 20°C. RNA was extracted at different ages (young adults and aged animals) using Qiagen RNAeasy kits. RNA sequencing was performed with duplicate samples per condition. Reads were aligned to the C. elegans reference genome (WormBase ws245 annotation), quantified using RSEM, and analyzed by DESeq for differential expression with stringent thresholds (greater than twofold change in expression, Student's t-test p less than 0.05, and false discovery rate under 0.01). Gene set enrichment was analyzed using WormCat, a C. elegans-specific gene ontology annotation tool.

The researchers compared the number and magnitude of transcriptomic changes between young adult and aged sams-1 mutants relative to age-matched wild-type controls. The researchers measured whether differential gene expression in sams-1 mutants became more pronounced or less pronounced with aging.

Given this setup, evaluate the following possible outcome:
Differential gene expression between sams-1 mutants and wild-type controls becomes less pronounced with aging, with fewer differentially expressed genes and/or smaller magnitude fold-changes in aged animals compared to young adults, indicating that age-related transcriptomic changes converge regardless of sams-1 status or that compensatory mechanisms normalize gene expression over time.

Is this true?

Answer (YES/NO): YES